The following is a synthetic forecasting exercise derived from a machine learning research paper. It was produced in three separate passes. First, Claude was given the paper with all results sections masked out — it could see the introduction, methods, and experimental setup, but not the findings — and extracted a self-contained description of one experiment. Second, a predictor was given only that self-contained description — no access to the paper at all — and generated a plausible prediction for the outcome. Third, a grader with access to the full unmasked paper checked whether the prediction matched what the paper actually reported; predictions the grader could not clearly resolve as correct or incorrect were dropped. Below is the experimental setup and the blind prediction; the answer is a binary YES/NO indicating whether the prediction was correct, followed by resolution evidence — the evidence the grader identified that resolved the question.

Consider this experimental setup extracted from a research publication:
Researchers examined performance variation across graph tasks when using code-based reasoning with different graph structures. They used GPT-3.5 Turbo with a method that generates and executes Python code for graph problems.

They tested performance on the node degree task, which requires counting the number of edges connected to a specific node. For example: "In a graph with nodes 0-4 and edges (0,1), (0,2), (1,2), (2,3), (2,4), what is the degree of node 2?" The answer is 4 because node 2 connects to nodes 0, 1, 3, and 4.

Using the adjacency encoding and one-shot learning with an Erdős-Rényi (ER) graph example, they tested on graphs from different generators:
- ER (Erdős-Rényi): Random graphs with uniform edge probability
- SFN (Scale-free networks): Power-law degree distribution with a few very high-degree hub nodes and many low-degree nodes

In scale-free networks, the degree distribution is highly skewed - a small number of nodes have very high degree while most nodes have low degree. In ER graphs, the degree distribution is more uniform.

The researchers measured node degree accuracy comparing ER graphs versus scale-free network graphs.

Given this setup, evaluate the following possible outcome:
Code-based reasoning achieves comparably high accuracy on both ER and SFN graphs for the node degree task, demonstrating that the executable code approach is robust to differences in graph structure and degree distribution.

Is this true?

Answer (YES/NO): NO